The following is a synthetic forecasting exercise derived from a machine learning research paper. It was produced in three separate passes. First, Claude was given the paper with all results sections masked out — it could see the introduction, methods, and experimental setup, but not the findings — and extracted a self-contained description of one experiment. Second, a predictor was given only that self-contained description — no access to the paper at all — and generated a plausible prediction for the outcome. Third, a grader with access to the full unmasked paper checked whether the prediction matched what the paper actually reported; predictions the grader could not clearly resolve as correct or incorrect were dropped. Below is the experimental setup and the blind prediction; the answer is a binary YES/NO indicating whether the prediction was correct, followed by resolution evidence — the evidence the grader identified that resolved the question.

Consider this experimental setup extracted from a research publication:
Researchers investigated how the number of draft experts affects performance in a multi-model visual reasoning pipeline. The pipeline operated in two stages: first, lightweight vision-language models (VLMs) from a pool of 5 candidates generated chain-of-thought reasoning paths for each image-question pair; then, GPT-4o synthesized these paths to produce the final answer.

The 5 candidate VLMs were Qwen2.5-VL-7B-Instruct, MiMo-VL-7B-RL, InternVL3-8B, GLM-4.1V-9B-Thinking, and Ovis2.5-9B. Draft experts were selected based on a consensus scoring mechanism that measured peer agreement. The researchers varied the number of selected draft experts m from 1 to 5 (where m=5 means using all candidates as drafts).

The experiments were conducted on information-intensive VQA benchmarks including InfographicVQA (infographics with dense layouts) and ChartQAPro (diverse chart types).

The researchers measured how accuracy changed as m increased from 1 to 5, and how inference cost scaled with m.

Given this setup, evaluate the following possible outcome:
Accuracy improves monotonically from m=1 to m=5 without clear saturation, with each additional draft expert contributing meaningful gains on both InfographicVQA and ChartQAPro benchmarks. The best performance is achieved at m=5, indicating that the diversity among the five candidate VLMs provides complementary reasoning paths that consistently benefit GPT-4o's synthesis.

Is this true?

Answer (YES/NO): NO